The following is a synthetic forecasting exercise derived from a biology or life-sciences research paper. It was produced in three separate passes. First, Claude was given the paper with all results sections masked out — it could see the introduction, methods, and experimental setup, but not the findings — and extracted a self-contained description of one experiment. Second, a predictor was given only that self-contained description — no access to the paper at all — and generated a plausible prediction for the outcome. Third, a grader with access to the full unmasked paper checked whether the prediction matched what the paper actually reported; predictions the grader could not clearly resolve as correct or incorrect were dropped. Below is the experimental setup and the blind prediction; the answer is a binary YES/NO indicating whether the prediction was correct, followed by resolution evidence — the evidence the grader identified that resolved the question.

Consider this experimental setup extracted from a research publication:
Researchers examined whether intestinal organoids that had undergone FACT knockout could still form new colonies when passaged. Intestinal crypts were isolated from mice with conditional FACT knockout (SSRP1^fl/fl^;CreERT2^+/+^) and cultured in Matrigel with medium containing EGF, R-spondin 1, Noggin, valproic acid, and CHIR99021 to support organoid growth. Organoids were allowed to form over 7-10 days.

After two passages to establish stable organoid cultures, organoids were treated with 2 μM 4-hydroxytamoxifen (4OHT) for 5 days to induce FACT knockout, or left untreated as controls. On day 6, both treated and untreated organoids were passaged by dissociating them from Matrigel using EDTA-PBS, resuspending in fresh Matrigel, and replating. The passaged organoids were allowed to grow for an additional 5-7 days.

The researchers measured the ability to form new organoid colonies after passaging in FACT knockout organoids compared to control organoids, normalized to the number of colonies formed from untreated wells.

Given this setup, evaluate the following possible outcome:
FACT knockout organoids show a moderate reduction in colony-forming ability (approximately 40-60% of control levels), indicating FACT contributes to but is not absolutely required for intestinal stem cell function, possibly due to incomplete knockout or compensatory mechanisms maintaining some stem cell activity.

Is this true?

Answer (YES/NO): NO